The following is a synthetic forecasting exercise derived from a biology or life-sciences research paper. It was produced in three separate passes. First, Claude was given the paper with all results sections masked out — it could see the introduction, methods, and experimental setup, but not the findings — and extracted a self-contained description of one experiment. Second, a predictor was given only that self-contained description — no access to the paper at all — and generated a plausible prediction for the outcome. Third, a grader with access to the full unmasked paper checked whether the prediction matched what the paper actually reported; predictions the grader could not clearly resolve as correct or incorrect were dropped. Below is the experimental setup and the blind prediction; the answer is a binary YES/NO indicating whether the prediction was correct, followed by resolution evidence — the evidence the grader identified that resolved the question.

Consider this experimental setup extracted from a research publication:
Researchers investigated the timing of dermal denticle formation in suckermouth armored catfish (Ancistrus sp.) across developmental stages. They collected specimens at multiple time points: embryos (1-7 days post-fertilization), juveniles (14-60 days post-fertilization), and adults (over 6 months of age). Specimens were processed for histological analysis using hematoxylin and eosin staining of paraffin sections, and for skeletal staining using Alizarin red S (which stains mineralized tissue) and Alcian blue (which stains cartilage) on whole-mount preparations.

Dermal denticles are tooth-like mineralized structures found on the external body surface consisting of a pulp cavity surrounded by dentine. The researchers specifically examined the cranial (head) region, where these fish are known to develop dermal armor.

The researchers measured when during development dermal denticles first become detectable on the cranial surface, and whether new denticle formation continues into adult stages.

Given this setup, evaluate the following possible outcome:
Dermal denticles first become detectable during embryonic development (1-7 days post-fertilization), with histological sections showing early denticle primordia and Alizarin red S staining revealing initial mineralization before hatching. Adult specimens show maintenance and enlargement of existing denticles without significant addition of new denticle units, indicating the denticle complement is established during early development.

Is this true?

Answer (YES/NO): NO